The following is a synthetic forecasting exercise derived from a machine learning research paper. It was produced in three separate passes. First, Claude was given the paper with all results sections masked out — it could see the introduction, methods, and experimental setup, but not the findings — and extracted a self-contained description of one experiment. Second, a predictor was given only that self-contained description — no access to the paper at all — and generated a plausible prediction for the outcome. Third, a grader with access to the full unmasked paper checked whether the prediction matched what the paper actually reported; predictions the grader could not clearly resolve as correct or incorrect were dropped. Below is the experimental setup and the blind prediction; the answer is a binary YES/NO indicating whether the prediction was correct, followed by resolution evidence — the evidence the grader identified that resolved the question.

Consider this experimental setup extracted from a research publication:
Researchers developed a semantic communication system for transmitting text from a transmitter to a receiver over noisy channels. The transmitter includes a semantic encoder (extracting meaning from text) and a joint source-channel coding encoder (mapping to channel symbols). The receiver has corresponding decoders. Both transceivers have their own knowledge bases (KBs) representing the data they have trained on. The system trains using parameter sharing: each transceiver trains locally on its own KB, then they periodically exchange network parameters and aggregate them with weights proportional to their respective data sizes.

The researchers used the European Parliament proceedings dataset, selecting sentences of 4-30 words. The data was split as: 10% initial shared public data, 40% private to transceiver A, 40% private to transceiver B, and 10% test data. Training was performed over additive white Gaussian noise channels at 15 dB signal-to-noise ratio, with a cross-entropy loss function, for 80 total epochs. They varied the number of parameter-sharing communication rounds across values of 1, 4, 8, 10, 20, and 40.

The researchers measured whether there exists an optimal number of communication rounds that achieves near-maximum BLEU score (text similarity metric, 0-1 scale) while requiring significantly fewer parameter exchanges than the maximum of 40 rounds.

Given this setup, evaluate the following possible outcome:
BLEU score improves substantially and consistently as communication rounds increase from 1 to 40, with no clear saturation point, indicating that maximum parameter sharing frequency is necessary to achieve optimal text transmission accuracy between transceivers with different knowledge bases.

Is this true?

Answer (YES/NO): NO